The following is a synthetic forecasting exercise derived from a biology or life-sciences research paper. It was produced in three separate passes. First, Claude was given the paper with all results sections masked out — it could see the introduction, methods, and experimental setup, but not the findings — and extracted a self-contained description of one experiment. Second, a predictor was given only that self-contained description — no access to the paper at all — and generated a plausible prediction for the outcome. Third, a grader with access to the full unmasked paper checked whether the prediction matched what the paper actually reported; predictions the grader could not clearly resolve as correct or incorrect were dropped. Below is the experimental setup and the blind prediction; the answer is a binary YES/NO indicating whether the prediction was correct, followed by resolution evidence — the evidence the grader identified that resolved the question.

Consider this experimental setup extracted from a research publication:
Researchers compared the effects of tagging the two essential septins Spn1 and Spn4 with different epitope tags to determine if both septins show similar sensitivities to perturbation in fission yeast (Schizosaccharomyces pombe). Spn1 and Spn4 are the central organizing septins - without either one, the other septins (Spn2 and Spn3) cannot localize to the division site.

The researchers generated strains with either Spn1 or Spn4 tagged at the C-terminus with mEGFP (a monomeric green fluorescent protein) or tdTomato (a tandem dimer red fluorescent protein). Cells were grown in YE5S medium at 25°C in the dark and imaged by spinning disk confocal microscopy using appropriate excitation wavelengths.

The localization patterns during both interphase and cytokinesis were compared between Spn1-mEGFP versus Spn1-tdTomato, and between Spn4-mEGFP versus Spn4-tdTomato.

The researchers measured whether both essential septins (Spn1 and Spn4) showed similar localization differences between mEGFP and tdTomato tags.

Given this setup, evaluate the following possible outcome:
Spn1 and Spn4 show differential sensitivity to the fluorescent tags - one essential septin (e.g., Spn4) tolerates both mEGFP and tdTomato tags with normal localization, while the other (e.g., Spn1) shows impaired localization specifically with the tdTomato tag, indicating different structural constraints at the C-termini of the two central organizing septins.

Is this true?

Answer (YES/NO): NO